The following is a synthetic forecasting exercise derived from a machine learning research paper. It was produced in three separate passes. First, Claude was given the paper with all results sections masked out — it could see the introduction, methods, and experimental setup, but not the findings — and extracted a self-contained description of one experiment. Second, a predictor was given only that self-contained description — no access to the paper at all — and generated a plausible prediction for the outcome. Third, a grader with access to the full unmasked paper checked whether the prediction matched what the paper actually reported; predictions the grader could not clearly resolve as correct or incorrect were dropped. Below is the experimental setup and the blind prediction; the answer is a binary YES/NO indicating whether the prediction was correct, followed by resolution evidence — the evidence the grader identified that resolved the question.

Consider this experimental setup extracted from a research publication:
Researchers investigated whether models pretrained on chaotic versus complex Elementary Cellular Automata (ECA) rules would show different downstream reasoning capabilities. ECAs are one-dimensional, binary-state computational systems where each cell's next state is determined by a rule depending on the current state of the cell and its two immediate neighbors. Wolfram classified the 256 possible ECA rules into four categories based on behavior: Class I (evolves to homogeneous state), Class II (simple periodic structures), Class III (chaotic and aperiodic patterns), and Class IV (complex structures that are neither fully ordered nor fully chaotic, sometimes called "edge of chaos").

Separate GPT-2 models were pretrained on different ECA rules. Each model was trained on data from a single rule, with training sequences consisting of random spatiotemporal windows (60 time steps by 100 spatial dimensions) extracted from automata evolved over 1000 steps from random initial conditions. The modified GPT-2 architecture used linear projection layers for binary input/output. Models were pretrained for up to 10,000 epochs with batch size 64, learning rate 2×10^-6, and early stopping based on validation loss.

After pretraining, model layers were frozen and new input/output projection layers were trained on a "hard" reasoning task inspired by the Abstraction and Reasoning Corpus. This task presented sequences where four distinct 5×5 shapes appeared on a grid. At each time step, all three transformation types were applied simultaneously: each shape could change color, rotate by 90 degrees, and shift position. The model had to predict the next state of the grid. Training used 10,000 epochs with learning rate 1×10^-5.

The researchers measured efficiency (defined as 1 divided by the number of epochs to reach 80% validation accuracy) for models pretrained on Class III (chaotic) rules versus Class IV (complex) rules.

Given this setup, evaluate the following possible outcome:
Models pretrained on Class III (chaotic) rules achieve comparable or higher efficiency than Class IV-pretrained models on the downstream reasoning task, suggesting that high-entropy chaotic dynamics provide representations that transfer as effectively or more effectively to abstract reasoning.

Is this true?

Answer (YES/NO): NO